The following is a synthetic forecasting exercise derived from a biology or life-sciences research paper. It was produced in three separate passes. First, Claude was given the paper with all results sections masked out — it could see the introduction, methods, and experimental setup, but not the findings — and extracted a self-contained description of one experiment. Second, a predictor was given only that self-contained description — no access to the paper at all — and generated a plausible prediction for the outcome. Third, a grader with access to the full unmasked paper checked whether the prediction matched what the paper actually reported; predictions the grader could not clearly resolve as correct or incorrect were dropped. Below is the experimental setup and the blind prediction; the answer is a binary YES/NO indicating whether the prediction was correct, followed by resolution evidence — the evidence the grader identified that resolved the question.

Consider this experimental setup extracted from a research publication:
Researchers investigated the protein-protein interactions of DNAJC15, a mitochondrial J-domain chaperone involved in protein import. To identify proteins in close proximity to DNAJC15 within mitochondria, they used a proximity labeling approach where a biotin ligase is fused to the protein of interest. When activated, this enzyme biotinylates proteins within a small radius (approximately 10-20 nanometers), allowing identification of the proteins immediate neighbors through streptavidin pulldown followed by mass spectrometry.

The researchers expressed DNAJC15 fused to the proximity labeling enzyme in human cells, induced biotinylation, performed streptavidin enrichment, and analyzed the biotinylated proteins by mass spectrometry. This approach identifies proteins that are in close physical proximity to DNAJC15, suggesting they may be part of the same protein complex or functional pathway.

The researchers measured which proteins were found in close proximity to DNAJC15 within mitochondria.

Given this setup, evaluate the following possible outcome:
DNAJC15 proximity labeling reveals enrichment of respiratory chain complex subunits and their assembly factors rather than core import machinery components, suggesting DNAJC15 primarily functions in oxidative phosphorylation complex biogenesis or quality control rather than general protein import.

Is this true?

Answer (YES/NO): NO